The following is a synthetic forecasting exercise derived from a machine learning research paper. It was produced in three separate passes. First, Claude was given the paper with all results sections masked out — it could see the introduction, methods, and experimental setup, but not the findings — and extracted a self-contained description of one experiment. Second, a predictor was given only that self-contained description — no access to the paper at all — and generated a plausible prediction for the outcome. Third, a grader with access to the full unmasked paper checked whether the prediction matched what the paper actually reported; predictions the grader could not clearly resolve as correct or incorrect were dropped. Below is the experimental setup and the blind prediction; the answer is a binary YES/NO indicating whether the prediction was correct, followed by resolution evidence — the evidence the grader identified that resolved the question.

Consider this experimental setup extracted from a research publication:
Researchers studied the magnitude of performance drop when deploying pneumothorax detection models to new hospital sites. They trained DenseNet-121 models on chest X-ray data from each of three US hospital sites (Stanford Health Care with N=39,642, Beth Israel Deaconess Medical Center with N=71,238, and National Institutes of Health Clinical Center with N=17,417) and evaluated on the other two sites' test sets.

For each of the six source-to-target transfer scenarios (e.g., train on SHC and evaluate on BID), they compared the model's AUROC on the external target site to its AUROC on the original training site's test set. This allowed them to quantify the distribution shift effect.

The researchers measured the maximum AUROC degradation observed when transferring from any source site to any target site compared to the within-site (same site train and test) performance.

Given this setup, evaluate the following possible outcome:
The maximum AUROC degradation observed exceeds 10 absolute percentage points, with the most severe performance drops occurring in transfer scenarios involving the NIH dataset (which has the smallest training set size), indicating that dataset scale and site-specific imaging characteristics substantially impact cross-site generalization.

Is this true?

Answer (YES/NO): YES